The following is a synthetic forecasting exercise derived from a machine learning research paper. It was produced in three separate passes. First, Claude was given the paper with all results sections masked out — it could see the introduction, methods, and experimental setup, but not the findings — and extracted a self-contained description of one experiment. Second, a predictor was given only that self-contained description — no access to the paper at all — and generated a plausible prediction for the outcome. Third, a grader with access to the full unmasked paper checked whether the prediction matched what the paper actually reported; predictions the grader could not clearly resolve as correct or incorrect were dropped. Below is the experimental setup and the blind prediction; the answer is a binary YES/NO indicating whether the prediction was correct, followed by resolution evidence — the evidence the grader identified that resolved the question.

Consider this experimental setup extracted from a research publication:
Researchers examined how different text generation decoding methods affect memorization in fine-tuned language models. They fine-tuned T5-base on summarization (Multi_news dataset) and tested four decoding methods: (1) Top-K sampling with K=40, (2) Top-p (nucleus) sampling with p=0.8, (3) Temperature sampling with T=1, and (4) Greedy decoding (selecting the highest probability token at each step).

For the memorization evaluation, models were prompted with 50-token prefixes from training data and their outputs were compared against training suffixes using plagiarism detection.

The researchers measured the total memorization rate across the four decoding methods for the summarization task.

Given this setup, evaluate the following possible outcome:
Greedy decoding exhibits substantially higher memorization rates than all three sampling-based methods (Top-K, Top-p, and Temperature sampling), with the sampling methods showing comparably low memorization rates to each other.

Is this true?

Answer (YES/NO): NO